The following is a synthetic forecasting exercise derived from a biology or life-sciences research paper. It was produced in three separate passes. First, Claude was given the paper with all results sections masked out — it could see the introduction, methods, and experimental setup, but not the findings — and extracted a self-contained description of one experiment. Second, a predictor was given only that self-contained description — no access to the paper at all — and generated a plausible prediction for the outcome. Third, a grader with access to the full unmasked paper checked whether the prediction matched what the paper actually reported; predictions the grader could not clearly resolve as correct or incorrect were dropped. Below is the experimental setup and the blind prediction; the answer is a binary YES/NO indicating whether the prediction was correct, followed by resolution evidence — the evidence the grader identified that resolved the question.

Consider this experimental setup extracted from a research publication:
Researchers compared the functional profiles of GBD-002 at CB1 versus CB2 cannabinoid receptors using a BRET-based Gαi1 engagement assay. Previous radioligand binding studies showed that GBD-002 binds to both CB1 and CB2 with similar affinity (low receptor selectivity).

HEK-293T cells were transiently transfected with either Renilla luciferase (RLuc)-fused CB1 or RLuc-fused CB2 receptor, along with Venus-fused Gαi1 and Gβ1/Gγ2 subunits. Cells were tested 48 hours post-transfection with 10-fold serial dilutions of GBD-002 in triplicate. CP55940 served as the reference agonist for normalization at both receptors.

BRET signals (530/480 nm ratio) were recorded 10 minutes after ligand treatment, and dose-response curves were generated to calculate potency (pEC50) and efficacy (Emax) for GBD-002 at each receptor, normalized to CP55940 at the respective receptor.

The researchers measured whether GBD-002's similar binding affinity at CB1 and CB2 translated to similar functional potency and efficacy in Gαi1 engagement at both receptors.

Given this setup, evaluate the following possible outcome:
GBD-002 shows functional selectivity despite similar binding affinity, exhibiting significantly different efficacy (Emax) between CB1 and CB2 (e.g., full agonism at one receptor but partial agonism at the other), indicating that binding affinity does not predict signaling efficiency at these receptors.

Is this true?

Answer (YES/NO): YES